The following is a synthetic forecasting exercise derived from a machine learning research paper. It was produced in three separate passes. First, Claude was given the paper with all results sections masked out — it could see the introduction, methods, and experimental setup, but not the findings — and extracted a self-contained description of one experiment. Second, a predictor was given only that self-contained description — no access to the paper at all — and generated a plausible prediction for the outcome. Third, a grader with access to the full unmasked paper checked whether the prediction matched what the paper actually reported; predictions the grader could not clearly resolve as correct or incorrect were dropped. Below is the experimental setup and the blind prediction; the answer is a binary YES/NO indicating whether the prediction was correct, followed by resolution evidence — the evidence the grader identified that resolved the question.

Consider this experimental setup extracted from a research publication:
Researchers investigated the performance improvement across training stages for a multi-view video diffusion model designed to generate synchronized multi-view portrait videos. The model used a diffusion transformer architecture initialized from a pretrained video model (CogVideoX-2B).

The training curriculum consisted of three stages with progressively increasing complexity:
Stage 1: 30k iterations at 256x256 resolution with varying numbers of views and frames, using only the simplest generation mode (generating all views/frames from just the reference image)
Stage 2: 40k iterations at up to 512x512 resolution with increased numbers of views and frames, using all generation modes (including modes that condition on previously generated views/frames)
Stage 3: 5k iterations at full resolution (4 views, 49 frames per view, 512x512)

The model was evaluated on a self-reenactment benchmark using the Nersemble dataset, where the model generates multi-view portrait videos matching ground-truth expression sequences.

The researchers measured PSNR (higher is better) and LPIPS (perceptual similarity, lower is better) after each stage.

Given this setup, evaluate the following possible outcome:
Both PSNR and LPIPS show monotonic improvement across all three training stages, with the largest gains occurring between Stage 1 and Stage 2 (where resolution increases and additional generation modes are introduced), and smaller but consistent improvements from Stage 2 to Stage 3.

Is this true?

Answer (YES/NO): YES